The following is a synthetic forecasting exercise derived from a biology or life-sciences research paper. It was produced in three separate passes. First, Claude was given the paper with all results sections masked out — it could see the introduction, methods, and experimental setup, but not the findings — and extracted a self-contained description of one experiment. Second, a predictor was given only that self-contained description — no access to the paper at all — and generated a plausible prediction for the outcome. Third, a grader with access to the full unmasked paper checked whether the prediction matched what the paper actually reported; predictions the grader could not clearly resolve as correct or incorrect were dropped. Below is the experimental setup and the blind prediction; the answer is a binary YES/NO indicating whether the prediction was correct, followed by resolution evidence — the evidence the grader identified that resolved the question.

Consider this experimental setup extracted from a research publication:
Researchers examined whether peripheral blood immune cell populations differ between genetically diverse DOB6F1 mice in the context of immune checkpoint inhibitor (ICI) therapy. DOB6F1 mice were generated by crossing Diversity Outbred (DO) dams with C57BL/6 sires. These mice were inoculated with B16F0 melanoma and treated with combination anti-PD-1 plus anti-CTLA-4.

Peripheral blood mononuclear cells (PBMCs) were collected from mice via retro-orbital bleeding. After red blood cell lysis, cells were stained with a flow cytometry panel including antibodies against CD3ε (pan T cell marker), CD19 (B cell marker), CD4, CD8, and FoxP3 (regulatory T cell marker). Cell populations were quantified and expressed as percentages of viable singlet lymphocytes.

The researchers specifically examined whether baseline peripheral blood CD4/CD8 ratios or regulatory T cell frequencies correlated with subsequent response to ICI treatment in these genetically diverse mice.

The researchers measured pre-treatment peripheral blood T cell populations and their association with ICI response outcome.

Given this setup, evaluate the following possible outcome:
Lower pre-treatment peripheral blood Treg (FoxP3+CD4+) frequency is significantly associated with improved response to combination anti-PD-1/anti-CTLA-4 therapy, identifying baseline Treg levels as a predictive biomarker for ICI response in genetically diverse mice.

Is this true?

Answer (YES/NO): NO